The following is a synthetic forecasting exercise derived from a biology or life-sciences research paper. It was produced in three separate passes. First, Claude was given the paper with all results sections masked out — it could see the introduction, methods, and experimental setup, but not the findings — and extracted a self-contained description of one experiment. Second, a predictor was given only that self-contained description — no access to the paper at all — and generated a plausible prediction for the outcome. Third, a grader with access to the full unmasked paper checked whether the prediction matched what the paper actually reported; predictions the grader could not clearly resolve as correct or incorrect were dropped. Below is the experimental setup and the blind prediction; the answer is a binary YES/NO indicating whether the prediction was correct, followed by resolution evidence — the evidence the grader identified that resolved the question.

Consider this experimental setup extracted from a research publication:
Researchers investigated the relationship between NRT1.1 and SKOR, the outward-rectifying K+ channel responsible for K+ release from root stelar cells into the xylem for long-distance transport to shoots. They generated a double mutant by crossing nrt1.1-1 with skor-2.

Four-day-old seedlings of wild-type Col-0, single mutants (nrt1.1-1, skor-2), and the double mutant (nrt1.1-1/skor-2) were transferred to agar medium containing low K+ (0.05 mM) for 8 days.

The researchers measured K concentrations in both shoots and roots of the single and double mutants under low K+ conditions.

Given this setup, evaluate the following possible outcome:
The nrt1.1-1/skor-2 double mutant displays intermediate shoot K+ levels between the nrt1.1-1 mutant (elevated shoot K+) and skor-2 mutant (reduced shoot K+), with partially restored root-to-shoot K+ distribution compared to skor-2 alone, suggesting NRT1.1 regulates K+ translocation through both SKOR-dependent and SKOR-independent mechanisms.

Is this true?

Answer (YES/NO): NO